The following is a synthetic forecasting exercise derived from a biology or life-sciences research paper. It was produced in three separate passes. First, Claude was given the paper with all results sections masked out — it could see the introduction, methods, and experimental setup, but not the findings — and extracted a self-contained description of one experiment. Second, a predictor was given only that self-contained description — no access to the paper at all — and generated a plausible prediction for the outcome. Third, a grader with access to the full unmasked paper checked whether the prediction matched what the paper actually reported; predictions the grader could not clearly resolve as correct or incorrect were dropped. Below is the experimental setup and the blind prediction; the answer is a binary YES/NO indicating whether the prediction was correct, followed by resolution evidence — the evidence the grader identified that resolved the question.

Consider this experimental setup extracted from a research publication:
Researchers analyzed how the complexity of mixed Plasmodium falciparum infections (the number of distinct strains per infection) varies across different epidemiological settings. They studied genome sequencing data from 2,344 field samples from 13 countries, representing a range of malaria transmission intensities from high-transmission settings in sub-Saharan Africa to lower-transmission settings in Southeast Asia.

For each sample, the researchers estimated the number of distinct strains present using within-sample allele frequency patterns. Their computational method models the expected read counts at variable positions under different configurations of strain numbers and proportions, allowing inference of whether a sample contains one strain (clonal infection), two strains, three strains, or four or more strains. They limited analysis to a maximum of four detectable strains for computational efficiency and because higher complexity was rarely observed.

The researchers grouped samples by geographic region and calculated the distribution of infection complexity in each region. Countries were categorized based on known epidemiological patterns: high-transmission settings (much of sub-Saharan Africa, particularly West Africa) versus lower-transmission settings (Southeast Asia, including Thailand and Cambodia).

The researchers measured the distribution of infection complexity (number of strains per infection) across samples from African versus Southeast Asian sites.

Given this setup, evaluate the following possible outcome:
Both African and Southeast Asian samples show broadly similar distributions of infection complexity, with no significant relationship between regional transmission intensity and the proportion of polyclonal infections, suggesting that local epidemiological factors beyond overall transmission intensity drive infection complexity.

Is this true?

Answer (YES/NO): NO